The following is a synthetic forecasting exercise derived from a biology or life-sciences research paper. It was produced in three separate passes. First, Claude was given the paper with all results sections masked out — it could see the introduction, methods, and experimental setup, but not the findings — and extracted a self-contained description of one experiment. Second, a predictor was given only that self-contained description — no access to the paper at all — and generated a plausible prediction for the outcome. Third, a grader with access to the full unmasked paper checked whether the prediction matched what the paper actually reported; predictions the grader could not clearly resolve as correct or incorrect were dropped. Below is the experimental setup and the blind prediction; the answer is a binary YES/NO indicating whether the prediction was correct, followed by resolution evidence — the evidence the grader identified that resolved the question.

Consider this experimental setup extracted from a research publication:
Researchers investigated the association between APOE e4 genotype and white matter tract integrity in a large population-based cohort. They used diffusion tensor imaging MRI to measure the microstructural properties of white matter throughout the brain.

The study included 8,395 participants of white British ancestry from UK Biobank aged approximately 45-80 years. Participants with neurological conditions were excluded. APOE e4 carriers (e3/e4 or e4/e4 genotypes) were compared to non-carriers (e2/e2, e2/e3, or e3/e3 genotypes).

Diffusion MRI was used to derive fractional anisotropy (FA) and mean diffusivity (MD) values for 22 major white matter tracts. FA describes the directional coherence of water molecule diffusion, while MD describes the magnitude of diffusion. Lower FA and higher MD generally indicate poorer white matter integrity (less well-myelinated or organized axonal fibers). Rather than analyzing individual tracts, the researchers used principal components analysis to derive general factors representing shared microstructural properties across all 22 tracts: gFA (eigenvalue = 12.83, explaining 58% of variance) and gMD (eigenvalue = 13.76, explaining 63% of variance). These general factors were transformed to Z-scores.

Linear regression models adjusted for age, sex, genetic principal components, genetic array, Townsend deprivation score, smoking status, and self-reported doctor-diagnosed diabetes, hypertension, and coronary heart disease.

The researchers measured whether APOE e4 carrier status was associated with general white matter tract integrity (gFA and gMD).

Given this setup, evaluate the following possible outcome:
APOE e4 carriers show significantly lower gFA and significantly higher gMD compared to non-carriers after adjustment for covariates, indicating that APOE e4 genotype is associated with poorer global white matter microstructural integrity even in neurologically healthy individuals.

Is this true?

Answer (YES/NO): NO